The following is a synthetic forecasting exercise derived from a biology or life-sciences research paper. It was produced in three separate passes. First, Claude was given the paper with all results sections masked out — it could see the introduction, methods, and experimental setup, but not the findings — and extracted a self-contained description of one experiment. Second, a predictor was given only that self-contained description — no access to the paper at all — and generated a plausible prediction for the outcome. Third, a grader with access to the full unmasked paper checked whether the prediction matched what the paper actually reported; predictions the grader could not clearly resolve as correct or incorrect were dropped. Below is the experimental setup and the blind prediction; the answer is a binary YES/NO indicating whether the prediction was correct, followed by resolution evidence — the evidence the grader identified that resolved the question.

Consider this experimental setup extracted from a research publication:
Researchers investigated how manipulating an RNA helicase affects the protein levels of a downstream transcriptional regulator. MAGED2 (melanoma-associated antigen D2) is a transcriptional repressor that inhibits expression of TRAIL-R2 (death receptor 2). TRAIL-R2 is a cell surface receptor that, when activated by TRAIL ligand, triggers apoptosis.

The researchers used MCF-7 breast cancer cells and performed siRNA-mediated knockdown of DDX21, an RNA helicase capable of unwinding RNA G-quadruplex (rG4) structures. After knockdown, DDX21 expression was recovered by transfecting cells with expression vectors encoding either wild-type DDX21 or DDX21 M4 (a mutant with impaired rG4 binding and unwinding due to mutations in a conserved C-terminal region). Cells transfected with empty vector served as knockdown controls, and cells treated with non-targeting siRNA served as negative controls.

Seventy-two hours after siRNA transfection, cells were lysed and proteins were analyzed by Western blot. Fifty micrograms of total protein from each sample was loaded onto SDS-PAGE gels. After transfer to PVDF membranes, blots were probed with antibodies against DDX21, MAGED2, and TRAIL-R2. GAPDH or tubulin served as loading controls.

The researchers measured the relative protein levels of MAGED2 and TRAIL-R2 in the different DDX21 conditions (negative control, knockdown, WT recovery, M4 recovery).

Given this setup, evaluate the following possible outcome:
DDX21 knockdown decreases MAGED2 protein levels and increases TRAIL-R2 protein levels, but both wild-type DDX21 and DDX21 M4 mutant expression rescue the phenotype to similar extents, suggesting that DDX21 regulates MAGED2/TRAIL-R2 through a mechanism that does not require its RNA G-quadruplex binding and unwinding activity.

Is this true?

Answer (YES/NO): NO